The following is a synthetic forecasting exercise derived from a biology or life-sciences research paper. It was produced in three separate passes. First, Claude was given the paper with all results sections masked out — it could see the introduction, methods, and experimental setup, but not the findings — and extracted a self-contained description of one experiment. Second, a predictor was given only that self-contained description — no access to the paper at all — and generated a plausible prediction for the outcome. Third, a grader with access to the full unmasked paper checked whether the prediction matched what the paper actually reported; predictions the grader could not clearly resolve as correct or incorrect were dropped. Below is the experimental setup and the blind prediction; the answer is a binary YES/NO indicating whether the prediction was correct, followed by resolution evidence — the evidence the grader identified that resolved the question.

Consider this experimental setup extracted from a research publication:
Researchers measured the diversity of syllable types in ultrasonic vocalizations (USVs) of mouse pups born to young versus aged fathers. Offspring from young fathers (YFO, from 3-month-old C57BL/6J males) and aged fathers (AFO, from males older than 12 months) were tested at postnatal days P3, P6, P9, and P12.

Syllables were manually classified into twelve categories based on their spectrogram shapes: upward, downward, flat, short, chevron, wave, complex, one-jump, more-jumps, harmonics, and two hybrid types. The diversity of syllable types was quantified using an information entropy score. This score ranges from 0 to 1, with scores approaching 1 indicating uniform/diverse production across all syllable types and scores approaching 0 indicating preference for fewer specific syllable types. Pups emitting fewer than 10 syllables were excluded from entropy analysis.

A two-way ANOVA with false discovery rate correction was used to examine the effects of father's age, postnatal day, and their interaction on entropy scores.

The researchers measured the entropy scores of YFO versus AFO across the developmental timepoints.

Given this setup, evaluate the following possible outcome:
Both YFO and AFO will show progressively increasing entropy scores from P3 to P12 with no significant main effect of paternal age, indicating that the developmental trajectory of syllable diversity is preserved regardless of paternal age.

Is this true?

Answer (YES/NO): NO